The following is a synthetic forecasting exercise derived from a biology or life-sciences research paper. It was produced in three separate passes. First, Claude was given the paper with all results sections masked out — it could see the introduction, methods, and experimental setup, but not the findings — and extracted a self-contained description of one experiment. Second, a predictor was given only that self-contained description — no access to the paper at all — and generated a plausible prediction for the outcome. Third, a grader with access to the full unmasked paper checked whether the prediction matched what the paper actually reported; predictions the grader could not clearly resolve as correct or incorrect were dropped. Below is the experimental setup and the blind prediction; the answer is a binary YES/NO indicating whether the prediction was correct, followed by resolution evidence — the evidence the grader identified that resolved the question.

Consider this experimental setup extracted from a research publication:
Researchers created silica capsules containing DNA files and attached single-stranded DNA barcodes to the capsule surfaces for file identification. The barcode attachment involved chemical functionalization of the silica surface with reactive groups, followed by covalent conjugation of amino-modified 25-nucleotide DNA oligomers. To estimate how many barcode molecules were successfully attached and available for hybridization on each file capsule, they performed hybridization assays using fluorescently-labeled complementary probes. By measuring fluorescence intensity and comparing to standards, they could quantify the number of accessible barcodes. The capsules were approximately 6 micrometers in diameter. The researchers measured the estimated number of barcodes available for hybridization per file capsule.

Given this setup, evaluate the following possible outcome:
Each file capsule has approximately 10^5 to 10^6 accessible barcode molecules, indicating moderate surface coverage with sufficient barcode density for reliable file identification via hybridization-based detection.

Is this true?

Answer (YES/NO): NO